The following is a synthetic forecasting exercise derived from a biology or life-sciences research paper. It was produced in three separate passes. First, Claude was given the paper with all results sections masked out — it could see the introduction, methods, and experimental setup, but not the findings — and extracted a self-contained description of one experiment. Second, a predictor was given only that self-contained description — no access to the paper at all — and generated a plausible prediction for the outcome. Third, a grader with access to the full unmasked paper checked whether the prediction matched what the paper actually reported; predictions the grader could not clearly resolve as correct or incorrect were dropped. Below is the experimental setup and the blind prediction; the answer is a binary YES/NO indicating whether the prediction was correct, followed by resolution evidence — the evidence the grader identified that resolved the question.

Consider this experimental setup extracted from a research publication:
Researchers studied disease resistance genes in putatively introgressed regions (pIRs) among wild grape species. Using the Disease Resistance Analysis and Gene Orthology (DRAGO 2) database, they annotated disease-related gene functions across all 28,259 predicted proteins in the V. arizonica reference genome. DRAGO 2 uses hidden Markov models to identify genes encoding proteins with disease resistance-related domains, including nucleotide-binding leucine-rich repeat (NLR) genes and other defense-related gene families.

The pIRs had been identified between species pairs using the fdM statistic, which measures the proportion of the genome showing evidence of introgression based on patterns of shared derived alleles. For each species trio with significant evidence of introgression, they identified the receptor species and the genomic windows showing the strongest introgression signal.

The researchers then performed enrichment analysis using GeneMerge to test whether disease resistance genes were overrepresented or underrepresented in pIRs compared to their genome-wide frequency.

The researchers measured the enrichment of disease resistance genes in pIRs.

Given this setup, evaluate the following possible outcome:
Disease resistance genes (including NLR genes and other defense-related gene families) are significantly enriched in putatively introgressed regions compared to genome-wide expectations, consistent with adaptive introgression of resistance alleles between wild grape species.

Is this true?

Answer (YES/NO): YES